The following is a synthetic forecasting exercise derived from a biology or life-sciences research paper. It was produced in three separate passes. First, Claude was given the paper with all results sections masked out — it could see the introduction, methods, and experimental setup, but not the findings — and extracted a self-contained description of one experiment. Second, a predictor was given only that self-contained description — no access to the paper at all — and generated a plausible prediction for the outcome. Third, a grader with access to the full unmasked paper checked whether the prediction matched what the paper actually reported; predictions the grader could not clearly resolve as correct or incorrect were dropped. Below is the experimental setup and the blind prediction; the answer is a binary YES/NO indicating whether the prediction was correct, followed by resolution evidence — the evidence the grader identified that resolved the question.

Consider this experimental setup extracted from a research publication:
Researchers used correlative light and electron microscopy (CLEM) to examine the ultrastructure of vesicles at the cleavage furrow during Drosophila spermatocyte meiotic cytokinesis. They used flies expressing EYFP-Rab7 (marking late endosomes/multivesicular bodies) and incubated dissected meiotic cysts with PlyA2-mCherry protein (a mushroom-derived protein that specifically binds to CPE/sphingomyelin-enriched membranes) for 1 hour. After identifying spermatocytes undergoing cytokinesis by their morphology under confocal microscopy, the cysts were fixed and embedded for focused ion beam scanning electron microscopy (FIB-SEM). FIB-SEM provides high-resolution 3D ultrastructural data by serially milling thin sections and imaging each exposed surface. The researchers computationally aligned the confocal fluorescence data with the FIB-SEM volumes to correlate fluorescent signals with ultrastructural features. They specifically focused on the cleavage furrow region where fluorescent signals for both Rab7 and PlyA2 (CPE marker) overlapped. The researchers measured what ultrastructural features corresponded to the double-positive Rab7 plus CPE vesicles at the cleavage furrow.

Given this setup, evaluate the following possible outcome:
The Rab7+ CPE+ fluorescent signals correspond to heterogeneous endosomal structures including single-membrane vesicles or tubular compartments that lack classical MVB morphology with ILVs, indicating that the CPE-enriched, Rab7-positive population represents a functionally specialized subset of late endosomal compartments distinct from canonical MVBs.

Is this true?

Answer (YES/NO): NO